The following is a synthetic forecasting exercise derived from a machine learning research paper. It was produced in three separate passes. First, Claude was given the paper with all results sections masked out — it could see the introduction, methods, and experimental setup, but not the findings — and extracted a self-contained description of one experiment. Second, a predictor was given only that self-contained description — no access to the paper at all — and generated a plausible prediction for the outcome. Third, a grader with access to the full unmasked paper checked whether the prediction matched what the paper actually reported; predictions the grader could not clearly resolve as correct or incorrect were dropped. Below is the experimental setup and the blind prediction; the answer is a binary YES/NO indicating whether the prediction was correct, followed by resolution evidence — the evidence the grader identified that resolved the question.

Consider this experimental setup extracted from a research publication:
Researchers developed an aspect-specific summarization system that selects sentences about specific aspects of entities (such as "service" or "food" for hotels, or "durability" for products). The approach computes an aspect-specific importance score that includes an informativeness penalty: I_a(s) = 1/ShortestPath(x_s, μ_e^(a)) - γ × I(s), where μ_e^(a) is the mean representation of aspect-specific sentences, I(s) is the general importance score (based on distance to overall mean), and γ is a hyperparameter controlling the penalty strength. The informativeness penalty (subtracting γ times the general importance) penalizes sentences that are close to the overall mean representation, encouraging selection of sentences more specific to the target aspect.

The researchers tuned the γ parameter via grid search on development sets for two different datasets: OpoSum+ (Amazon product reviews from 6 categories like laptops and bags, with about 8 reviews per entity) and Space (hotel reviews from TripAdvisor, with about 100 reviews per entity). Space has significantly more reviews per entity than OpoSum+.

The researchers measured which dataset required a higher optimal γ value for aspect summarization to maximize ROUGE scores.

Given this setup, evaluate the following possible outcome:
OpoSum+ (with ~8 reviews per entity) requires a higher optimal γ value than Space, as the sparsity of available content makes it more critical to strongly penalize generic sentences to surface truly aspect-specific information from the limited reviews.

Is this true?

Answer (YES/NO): NO